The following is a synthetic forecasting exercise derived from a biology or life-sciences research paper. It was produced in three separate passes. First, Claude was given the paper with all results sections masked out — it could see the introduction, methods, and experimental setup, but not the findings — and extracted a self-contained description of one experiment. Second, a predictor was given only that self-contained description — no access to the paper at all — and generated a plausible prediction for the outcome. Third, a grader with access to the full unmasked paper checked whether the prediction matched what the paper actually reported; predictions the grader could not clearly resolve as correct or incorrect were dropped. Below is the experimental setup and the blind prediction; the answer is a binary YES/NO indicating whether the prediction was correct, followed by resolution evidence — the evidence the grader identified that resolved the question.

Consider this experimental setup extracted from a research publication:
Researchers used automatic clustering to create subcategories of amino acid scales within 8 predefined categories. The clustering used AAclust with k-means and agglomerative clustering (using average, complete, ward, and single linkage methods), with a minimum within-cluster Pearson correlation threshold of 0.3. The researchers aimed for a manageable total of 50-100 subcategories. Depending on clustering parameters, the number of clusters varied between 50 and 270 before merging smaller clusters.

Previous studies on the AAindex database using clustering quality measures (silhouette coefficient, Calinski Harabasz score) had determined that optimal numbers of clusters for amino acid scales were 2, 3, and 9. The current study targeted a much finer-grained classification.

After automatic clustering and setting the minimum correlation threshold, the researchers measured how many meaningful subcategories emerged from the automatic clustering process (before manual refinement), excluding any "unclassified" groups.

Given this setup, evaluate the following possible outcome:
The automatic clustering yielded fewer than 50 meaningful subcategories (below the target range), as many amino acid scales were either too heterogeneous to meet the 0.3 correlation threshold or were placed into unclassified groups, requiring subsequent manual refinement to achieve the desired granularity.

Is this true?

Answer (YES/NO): NO